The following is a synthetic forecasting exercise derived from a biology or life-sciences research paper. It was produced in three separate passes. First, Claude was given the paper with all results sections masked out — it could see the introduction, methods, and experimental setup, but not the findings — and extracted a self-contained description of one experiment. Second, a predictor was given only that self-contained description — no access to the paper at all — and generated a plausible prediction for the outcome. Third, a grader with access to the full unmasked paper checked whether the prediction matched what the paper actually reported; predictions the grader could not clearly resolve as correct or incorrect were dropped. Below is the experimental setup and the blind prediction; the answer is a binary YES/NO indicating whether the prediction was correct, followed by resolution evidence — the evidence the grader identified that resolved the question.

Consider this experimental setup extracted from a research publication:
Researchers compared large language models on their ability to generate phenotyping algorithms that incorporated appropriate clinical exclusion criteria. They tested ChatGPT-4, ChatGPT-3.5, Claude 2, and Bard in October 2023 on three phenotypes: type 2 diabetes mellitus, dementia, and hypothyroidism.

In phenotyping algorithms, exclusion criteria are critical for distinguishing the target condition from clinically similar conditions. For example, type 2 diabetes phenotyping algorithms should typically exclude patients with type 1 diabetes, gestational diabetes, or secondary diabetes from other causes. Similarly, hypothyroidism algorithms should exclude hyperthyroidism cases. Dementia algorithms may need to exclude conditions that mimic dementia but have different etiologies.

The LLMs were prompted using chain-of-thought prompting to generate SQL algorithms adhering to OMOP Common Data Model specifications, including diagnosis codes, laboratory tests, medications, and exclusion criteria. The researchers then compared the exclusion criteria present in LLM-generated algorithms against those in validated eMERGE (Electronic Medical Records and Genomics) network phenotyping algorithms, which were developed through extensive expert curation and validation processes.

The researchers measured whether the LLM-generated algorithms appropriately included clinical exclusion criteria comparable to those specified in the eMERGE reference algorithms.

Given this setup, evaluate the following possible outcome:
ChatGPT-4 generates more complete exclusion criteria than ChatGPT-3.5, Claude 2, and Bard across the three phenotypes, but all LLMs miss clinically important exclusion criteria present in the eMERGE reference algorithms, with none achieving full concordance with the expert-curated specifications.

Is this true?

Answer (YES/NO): YES